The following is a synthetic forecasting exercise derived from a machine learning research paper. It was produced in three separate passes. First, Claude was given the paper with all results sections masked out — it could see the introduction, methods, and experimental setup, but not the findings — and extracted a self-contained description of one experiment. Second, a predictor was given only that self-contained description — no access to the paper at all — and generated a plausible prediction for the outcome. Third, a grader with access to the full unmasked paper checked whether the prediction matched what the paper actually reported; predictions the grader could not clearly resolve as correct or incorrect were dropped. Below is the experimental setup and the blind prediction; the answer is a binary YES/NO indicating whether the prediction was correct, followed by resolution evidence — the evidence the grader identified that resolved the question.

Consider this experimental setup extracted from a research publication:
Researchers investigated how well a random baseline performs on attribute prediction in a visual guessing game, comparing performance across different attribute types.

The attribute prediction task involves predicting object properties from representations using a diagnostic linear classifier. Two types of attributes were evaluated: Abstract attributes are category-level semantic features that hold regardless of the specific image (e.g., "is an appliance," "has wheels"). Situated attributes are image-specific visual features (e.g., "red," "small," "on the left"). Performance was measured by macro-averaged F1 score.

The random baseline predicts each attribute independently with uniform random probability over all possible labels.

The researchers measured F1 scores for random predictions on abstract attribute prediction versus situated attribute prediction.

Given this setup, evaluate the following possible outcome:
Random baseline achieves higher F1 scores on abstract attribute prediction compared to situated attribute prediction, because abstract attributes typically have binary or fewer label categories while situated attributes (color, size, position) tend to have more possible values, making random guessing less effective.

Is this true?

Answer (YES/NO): YES